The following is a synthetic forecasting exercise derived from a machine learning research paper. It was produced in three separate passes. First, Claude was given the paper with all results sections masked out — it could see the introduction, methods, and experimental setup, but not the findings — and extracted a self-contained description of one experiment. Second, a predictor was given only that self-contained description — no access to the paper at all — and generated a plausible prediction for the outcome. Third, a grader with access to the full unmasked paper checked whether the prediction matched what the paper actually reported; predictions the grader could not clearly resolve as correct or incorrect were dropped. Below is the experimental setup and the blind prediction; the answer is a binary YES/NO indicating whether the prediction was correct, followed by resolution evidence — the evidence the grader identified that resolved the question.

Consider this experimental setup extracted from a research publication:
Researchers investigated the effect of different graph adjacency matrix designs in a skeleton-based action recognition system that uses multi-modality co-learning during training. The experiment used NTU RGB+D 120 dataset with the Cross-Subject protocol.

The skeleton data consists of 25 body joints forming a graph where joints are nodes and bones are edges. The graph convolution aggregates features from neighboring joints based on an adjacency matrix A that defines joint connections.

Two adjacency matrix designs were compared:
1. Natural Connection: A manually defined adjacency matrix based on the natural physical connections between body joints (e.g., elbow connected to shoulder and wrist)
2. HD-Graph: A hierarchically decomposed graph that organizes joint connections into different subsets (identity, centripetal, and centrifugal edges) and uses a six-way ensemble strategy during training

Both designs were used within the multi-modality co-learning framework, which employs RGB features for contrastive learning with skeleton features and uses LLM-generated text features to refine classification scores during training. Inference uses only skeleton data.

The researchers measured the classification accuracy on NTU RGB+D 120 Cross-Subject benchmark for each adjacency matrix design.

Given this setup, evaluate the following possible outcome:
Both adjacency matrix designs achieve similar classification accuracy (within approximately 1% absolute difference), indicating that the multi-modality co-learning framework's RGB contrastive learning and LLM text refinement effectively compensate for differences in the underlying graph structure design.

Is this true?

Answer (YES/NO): YES